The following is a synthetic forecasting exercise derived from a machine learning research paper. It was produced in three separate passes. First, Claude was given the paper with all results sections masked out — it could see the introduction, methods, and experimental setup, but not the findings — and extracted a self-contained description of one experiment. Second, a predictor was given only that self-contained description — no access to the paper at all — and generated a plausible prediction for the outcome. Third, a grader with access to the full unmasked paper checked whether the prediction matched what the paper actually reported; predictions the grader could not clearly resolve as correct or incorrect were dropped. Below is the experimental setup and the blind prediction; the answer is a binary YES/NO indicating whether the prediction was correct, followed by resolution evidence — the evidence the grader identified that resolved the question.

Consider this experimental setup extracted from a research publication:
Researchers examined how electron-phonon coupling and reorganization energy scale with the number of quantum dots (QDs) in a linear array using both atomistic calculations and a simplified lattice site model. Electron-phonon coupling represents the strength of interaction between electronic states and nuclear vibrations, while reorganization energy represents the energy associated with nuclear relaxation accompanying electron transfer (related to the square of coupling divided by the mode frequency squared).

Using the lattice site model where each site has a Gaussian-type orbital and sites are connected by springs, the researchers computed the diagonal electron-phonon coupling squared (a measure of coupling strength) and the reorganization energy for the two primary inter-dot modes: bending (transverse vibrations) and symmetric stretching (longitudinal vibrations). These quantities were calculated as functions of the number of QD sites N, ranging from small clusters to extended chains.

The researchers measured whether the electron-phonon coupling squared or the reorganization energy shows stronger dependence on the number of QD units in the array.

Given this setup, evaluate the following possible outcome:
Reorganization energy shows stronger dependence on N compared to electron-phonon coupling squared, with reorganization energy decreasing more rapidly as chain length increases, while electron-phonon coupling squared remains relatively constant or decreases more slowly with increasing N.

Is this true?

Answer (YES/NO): YES